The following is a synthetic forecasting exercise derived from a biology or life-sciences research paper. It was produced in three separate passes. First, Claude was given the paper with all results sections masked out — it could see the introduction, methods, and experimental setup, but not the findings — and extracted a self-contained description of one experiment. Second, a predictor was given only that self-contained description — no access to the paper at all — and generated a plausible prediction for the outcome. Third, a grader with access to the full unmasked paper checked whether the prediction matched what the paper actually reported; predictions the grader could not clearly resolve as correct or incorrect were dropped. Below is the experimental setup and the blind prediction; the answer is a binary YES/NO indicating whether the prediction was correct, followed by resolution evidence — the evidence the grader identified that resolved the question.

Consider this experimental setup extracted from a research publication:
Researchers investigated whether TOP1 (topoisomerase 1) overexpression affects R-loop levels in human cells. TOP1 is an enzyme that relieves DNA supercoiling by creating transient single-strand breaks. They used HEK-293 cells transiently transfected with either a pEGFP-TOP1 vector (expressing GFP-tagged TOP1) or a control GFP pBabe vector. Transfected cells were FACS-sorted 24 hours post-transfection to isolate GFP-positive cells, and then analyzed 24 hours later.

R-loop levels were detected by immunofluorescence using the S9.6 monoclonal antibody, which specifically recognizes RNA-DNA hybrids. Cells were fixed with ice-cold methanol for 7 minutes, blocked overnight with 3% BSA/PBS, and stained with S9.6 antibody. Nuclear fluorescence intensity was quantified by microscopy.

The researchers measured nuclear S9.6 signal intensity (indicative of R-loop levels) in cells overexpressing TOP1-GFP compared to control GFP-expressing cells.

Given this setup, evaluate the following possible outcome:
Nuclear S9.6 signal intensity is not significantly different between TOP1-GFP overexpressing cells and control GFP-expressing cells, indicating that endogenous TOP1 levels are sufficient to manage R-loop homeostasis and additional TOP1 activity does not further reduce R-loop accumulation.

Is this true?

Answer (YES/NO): NO